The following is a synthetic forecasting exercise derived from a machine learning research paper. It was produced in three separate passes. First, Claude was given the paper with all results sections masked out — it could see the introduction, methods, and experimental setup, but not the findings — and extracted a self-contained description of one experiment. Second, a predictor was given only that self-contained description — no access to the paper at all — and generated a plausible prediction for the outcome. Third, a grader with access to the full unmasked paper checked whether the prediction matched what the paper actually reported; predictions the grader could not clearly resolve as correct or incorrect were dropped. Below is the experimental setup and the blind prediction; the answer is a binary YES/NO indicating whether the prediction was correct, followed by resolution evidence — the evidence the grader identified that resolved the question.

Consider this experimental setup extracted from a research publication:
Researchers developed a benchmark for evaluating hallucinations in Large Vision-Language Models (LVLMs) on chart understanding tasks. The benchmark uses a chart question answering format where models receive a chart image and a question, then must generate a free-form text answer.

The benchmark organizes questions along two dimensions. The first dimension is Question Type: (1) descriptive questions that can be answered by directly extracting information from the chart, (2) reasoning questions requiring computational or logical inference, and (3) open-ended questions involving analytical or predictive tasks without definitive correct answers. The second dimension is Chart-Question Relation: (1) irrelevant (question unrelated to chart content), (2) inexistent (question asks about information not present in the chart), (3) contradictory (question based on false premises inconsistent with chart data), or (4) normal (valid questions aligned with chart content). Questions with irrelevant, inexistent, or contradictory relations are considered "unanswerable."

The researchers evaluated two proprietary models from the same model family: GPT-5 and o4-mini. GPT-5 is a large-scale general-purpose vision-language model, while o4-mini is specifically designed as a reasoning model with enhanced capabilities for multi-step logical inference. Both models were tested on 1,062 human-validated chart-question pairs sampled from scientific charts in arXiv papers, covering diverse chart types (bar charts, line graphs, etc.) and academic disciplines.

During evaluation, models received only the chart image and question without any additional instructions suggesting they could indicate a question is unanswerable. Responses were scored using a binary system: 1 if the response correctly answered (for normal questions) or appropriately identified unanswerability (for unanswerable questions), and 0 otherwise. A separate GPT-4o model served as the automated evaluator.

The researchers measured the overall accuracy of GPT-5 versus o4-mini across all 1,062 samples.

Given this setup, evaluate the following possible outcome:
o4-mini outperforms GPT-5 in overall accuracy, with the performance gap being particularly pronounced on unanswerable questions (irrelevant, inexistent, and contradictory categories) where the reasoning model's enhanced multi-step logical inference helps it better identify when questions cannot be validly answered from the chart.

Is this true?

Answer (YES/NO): NO